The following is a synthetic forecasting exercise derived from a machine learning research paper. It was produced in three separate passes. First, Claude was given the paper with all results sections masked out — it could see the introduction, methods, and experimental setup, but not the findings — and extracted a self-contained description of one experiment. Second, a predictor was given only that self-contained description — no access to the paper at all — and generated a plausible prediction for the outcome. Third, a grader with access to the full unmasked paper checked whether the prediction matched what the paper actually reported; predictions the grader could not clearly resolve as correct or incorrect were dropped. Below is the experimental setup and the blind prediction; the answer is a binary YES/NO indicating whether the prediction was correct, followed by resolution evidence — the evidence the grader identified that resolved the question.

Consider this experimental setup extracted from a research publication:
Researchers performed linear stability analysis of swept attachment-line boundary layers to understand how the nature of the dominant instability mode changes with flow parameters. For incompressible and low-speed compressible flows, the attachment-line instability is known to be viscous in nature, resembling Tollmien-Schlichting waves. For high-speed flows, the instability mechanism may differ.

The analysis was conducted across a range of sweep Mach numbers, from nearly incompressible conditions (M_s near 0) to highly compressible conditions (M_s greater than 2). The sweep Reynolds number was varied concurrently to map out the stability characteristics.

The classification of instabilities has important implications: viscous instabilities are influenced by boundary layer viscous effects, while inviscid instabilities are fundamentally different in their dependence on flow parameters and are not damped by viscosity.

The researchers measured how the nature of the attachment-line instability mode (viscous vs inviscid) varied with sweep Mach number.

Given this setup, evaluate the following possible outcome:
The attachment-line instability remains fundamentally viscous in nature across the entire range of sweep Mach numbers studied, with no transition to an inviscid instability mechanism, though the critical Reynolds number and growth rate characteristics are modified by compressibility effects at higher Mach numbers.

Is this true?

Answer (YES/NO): NO